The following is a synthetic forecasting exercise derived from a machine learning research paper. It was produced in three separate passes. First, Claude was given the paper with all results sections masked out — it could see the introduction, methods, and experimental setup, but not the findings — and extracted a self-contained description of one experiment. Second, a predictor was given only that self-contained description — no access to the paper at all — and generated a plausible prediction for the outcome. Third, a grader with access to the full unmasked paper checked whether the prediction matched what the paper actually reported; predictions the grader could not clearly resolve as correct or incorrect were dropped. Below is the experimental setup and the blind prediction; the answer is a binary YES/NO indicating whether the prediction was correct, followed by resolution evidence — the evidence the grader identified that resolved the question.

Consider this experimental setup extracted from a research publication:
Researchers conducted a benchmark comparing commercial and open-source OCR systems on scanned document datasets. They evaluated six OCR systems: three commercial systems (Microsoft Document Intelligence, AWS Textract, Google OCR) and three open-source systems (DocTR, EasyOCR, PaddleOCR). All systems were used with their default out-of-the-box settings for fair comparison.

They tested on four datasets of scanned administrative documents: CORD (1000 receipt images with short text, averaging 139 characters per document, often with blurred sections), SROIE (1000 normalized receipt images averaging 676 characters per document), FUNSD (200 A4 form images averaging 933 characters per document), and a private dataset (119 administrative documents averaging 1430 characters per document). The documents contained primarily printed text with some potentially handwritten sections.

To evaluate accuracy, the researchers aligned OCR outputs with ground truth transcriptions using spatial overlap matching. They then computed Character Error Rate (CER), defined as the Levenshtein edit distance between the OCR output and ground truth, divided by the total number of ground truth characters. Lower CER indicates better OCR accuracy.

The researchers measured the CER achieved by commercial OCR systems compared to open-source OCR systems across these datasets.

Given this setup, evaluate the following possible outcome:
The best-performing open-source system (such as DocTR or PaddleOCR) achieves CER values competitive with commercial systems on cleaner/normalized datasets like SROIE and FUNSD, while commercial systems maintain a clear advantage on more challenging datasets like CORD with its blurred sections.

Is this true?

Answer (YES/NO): NO